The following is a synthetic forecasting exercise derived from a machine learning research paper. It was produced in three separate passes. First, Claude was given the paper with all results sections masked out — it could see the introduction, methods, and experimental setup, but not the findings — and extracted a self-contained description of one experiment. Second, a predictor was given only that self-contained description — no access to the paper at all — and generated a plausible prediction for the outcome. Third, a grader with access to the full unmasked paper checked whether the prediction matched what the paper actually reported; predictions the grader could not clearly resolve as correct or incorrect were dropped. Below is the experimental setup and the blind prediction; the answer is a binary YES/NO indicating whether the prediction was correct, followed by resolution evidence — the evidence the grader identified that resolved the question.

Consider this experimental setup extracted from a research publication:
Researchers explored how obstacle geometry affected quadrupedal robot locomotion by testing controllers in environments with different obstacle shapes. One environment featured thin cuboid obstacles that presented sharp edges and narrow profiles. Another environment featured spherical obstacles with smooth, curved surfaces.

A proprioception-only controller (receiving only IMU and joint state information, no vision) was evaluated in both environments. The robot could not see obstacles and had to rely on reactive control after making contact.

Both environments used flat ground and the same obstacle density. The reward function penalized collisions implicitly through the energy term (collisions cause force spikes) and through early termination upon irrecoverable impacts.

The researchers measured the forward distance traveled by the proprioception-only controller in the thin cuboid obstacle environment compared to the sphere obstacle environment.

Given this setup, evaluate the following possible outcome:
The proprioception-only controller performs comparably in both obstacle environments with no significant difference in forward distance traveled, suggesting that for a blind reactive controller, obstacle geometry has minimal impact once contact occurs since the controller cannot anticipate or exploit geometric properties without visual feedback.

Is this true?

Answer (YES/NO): NO